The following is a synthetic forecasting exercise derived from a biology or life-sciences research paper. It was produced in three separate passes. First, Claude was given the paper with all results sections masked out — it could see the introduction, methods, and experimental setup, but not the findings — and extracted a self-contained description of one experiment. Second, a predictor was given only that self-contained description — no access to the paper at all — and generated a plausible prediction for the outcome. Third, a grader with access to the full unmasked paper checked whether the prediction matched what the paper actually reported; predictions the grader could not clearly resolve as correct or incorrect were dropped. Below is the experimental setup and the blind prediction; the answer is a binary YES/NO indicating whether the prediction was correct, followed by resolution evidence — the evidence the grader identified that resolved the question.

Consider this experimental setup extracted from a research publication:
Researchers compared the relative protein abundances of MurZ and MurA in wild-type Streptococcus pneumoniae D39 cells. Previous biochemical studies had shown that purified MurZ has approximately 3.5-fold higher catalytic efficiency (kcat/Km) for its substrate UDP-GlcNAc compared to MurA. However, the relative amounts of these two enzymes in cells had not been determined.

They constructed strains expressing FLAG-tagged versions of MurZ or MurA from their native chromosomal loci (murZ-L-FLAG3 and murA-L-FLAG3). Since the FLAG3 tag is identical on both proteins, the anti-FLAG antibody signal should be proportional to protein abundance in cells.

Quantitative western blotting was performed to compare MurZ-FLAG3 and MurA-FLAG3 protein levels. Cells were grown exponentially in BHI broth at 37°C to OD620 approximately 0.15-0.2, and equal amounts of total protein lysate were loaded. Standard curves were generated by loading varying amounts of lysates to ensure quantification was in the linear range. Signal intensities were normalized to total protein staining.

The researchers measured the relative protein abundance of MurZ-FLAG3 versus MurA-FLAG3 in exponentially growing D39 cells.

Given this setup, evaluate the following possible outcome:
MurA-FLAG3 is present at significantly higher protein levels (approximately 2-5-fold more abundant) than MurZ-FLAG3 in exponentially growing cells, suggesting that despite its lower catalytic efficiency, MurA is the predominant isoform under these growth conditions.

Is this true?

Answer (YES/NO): NO